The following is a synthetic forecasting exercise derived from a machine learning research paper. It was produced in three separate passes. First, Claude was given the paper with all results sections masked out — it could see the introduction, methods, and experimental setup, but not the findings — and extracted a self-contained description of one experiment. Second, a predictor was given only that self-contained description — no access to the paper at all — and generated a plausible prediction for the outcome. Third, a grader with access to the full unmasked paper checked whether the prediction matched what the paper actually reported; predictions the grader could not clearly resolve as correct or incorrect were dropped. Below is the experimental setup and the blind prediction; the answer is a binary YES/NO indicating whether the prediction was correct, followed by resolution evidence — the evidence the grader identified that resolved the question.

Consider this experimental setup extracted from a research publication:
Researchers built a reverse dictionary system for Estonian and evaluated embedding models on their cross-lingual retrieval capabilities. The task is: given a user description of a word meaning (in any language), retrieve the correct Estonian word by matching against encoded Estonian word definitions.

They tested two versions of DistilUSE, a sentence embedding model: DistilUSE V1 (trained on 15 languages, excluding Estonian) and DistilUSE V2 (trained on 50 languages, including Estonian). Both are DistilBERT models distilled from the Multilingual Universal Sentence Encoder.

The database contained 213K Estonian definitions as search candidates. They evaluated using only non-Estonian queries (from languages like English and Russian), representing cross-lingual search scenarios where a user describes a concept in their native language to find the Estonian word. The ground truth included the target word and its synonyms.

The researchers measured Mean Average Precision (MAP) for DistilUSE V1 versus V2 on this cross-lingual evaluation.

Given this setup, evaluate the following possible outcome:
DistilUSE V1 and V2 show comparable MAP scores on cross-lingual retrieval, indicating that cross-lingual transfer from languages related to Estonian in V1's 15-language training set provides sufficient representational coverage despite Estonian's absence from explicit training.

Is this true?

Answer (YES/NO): NO